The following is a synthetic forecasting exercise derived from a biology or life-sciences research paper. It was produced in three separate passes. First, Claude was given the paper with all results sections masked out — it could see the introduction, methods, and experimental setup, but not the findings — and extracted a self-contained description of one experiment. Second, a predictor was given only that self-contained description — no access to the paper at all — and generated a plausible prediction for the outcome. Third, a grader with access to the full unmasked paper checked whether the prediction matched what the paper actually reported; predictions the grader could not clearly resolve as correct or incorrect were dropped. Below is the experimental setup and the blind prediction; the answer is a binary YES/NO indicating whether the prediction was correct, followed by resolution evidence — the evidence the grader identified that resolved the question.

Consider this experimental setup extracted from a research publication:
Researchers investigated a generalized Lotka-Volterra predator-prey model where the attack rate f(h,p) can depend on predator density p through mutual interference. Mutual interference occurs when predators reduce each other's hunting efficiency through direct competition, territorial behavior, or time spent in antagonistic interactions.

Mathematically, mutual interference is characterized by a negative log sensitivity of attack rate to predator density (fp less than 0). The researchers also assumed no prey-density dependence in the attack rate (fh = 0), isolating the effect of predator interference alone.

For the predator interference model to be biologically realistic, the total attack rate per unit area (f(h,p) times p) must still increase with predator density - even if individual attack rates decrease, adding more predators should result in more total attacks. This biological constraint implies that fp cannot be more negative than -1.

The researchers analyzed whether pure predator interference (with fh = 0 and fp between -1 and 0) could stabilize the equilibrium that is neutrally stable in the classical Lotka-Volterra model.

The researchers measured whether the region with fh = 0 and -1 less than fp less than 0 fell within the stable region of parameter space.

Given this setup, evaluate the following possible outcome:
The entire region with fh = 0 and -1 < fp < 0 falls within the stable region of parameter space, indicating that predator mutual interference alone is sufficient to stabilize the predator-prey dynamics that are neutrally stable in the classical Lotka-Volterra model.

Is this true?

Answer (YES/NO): YES